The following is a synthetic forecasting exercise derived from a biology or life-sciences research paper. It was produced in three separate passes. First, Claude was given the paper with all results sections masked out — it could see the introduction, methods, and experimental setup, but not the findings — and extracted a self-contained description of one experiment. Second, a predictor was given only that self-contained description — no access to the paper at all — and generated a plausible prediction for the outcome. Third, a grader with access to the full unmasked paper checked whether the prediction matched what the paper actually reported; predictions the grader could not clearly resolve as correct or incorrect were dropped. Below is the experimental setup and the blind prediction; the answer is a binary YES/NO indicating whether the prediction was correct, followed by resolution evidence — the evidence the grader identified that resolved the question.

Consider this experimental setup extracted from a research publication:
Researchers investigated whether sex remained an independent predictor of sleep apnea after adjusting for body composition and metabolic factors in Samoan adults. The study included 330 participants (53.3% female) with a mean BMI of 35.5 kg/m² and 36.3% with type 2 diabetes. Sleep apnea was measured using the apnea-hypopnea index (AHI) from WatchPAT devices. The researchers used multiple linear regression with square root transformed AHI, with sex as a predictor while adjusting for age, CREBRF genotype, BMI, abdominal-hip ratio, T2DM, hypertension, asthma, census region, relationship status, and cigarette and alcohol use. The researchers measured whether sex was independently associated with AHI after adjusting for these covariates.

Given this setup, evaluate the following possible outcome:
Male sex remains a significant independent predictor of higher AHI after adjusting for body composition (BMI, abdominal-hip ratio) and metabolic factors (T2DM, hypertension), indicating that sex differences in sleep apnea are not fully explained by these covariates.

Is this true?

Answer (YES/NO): YES